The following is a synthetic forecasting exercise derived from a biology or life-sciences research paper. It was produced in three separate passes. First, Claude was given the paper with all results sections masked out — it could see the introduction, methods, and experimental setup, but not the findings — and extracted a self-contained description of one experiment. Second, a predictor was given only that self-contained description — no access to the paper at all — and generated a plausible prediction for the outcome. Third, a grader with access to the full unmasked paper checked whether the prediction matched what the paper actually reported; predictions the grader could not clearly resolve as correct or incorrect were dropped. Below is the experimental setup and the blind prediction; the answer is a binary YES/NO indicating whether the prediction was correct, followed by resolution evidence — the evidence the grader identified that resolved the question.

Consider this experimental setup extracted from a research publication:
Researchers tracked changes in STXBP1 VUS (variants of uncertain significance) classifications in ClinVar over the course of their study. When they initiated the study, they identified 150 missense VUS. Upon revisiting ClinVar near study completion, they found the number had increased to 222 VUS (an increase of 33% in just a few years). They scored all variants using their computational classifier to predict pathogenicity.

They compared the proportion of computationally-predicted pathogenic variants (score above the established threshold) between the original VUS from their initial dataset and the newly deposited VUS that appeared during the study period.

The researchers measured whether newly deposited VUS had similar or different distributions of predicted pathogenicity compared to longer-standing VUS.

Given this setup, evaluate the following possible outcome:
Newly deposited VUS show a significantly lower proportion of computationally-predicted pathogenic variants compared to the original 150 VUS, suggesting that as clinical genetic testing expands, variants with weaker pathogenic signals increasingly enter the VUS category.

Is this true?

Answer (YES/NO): NO